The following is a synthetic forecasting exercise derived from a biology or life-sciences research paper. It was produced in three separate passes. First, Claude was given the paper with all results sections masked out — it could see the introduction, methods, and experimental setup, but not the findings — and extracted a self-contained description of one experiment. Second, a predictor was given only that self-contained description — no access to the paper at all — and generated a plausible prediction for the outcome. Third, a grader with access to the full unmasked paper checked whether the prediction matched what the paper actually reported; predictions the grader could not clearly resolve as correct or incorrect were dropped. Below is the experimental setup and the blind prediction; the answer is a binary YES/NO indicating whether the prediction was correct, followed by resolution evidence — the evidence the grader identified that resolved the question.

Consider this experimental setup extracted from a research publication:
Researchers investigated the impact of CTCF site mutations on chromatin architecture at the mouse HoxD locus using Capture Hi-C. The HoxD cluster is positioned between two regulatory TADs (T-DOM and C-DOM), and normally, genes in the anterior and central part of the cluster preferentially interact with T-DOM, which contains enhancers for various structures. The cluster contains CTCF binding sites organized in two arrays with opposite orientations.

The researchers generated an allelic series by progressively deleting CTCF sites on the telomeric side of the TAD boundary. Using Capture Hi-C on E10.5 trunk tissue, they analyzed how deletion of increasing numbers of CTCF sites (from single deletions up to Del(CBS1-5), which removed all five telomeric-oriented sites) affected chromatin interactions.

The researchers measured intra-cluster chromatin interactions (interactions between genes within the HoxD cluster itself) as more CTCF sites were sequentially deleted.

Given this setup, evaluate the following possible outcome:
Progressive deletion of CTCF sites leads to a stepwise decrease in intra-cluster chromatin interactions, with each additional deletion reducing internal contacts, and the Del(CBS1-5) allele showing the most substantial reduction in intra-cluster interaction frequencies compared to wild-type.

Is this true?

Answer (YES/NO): NO